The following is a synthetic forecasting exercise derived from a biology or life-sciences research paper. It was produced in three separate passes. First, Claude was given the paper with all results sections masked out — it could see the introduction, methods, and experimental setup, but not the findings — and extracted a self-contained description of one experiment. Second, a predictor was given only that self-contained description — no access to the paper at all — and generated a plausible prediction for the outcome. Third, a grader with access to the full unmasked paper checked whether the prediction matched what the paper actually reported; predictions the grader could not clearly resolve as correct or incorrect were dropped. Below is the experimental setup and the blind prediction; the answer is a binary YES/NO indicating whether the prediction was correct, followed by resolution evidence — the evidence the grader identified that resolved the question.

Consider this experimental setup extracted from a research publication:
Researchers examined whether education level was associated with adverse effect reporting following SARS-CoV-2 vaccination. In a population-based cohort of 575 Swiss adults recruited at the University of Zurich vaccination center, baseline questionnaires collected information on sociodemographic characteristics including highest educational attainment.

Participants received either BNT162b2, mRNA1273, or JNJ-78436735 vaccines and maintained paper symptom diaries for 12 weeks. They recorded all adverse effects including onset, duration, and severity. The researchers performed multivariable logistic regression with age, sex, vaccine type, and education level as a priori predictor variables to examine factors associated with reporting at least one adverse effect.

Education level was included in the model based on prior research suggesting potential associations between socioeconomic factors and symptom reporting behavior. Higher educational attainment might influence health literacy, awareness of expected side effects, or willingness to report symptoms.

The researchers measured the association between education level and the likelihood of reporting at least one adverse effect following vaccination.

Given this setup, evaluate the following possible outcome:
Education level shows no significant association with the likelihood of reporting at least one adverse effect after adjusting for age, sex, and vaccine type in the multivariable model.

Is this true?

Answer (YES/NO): NO